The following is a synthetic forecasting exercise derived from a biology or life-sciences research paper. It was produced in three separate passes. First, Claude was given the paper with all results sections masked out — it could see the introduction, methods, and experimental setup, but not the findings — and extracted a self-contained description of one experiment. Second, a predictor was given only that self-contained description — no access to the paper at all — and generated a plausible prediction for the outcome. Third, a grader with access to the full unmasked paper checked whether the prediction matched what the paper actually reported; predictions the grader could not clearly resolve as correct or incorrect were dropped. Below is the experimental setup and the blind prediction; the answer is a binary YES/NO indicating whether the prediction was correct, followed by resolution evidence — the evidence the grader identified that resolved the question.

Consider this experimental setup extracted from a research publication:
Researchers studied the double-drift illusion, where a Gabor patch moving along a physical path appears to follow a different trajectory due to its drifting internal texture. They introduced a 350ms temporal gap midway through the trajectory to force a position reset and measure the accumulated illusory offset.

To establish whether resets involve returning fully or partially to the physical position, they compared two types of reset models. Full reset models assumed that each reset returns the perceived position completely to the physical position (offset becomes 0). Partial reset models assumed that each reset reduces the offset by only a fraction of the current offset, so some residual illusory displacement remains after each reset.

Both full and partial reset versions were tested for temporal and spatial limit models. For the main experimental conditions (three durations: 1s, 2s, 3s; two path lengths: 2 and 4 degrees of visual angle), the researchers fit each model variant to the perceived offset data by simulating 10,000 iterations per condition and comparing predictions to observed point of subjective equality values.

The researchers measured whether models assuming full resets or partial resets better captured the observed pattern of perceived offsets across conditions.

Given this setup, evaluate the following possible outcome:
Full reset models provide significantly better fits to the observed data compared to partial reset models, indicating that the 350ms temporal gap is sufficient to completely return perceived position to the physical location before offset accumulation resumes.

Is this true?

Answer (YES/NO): NO